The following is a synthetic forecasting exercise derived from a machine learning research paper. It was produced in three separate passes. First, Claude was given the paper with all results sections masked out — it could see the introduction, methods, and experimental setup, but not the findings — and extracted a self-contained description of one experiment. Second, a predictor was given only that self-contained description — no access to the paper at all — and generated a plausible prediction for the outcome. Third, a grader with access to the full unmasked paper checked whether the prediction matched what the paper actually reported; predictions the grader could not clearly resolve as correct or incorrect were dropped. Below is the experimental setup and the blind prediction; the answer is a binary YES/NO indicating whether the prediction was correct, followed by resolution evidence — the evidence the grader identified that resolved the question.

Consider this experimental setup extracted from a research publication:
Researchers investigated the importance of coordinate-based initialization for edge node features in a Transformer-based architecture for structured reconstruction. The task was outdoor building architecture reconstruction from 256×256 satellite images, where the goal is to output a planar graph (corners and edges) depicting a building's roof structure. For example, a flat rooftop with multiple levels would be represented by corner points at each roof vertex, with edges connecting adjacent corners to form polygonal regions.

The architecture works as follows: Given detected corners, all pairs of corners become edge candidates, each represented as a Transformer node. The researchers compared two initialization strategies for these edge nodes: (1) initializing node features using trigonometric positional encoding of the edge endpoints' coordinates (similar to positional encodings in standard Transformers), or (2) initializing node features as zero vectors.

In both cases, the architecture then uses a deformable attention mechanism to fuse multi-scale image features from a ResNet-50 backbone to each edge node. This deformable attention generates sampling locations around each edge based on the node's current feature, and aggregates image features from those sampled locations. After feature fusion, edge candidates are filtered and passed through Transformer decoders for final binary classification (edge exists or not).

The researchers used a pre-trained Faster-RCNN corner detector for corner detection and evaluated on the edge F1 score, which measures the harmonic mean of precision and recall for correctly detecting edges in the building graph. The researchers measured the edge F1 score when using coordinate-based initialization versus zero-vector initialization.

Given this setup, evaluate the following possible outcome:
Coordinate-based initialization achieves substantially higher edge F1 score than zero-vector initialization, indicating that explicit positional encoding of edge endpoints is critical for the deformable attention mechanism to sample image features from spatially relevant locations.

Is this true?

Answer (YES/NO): YES